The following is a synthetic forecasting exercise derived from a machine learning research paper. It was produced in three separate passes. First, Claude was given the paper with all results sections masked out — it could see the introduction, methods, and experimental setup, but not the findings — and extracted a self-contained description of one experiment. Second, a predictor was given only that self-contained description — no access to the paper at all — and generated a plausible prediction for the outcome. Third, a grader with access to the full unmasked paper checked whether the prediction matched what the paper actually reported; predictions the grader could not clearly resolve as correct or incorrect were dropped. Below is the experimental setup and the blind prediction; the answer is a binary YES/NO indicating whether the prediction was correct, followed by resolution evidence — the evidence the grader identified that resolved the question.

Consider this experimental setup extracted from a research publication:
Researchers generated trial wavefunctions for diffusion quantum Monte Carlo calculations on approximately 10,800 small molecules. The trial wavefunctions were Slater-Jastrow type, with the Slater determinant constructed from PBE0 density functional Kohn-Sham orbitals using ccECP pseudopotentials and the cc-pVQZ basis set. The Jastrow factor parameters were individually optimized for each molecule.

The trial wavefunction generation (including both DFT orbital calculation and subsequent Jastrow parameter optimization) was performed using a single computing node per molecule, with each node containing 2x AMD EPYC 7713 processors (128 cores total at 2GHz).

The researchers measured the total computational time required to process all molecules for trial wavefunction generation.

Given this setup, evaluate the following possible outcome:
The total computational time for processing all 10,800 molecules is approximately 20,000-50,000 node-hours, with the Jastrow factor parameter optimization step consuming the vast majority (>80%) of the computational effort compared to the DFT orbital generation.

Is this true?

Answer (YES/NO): NO